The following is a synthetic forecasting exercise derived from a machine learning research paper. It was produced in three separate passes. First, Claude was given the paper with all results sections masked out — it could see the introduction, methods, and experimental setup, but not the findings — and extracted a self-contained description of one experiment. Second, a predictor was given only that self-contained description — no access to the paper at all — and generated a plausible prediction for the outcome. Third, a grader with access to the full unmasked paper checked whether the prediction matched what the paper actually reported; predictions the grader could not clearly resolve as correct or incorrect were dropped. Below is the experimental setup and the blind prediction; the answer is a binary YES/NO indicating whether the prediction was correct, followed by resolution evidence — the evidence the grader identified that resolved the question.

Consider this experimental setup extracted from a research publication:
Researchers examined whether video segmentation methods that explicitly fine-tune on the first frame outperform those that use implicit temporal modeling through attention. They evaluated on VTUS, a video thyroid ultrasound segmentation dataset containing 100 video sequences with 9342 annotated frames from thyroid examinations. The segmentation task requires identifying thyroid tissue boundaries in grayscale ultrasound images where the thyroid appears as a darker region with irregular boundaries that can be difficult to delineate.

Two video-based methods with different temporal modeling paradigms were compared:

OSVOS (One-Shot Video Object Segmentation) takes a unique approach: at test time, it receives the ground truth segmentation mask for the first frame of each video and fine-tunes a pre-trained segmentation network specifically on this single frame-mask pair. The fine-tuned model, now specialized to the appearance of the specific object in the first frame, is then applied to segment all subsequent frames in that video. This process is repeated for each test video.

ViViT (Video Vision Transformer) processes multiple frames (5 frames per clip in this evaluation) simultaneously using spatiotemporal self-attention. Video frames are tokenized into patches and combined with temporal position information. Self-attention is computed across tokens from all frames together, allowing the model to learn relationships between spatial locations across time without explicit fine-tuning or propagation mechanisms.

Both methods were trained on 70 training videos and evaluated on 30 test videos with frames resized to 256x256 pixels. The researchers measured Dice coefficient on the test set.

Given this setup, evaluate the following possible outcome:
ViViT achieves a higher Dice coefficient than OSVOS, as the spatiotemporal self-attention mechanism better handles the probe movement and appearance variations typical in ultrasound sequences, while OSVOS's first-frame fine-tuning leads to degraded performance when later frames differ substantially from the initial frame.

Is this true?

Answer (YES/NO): NO